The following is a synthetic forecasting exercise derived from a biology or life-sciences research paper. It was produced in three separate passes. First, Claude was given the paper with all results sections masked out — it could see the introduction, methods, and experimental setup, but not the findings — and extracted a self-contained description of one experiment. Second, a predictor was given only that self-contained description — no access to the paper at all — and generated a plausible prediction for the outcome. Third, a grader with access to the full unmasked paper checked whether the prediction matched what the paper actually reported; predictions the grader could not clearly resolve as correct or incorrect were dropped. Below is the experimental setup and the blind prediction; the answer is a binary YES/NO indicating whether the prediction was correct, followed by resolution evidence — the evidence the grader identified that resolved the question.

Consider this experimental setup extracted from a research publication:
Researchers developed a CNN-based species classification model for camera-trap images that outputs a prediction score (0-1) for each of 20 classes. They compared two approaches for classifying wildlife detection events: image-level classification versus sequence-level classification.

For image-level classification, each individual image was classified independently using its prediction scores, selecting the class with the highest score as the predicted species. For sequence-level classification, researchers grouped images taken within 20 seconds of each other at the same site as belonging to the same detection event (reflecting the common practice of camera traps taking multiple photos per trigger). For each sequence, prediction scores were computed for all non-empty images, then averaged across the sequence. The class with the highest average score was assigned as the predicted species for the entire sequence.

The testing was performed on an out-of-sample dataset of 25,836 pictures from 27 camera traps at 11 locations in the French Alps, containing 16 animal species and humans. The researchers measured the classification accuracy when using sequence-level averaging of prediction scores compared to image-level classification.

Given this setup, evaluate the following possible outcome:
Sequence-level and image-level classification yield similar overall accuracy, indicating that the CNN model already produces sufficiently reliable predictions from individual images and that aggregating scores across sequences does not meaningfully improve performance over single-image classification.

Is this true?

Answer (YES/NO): NO